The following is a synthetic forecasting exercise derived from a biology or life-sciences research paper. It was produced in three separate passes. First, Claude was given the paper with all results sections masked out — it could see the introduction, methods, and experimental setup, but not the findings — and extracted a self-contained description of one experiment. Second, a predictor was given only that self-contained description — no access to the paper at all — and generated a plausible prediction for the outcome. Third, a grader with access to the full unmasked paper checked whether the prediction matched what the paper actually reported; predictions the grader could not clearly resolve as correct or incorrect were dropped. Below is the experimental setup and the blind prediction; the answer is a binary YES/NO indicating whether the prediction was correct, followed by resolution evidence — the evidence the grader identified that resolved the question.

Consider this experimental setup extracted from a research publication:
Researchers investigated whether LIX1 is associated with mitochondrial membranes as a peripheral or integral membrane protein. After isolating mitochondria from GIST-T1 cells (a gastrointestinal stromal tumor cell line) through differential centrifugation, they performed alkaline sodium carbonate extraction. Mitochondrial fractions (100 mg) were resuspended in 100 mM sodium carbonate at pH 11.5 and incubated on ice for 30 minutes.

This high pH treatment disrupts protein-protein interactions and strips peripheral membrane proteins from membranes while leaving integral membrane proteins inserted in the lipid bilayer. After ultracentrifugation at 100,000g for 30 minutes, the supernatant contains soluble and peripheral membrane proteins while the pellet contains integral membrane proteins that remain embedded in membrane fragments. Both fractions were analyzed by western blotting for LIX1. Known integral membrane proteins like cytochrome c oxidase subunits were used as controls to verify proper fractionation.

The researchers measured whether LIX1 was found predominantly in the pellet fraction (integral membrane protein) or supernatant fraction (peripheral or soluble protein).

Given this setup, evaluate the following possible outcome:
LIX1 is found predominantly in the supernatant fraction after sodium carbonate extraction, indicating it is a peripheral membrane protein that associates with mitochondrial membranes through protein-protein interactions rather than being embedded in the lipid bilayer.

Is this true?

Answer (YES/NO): NO